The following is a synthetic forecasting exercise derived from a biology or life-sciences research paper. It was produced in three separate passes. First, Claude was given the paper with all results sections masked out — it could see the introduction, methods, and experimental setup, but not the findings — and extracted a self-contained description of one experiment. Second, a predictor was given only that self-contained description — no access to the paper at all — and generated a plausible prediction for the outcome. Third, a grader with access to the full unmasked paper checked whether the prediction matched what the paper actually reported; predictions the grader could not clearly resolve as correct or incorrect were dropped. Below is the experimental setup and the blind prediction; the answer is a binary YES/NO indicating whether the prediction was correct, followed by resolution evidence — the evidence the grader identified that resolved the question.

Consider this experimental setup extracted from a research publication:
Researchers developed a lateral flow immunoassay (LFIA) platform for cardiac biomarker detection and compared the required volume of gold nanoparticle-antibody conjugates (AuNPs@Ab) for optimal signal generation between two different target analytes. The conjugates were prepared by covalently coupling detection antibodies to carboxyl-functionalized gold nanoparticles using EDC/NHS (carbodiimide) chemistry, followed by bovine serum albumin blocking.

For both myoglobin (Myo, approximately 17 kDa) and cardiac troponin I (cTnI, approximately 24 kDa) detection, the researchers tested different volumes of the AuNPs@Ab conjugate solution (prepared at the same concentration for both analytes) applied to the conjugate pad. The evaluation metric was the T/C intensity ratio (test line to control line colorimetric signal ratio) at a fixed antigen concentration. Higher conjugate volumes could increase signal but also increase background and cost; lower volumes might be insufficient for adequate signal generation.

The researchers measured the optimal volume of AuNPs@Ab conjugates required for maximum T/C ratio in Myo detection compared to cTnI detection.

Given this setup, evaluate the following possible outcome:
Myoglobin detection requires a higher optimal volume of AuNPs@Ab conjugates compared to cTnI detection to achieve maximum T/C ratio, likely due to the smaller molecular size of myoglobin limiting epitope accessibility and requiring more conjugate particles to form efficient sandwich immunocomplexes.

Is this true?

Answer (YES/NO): NO